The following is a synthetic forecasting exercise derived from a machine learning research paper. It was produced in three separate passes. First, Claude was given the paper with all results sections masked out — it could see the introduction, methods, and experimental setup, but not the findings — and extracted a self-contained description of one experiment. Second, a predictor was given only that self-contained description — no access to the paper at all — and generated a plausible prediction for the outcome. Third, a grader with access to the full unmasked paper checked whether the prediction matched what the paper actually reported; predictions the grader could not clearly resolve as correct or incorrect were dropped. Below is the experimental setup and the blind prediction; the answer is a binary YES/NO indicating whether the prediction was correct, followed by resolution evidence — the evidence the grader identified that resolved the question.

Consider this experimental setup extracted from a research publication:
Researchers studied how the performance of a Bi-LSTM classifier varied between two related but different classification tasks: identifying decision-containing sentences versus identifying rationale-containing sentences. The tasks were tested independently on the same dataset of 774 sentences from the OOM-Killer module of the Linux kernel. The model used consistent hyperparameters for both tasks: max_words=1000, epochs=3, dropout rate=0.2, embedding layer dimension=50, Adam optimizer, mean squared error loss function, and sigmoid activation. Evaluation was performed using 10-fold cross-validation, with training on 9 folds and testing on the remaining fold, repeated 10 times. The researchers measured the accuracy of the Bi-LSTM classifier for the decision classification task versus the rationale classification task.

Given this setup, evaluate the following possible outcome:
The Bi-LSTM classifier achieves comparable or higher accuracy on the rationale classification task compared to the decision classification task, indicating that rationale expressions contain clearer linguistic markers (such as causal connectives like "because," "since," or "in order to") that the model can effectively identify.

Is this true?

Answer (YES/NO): NO